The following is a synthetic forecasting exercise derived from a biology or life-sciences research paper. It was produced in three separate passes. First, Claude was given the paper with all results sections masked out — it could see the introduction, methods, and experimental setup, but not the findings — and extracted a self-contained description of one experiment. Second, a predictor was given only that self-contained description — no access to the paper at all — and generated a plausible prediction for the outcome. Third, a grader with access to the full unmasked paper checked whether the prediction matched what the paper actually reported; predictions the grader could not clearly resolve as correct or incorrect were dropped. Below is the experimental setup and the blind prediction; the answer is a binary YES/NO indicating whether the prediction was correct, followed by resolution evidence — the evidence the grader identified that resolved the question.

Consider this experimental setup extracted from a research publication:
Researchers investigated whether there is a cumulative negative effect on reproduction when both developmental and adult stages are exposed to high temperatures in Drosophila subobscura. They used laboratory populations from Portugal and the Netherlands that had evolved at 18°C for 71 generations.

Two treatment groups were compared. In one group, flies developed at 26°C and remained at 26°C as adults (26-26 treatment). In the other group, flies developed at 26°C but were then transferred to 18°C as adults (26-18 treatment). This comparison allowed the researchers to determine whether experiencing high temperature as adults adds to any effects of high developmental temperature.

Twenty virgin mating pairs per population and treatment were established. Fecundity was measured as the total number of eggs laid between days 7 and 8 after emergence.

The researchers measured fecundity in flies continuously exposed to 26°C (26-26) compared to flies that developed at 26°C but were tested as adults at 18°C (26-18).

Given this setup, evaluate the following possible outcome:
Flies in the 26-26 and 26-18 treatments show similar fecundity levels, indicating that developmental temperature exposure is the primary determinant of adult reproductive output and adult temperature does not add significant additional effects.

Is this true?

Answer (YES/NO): YES